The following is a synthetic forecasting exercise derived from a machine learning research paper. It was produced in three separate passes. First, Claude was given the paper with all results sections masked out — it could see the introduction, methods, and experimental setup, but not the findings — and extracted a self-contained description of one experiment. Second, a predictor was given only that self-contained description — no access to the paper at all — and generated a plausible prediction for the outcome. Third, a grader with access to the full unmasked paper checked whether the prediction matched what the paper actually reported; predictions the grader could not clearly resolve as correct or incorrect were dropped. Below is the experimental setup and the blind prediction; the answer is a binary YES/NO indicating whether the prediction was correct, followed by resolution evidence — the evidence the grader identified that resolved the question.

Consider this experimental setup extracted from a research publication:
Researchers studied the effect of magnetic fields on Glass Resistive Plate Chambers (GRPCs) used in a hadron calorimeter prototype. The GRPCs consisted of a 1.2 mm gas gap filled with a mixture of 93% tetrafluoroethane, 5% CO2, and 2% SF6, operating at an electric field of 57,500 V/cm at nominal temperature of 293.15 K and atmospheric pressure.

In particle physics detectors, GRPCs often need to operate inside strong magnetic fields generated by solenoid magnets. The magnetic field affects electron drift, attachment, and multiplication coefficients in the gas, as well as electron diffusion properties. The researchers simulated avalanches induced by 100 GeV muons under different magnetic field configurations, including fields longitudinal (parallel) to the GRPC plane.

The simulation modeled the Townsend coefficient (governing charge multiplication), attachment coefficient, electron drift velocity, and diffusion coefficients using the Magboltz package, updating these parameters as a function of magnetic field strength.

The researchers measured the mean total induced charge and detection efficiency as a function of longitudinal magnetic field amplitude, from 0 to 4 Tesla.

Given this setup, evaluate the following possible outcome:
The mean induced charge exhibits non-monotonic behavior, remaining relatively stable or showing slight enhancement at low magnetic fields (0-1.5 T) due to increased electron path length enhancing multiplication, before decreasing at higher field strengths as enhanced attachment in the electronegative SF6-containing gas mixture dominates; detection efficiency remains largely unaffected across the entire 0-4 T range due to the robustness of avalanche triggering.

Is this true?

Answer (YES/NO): NO